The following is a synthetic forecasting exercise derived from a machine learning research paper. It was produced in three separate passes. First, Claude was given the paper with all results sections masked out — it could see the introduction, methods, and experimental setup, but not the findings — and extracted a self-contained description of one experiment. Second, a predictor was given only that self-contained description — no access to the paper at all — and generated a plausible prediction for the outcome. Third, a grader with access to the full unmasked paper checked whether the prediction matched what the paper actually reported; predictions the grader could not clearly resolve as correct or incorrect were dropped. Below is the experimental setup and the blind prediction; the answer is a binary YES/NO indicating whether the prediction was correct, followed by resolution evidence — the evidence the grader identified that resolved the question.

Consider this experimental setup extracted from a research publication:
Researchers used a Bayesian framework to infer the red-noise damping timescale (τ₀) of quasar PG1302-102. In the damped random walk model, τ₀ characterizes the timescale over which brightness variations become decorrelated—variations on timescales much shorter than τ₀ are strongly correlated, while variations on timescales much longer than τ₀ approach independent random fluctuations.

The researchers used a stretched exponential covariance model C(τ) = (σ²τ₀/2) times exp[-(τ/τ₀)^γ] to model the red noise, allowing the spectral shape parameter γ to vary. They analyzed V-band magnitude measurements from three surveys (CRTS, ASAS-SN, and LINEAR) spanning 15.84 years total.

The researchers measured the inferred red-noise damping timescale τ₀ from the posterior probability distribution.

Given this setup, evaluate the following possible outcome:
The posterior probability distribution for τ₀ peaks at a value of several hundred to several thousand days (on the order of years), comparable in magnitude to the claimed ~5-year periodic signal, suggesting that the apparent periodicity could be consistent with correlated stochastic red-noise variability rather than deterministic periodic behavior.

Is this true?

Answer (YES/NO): NO